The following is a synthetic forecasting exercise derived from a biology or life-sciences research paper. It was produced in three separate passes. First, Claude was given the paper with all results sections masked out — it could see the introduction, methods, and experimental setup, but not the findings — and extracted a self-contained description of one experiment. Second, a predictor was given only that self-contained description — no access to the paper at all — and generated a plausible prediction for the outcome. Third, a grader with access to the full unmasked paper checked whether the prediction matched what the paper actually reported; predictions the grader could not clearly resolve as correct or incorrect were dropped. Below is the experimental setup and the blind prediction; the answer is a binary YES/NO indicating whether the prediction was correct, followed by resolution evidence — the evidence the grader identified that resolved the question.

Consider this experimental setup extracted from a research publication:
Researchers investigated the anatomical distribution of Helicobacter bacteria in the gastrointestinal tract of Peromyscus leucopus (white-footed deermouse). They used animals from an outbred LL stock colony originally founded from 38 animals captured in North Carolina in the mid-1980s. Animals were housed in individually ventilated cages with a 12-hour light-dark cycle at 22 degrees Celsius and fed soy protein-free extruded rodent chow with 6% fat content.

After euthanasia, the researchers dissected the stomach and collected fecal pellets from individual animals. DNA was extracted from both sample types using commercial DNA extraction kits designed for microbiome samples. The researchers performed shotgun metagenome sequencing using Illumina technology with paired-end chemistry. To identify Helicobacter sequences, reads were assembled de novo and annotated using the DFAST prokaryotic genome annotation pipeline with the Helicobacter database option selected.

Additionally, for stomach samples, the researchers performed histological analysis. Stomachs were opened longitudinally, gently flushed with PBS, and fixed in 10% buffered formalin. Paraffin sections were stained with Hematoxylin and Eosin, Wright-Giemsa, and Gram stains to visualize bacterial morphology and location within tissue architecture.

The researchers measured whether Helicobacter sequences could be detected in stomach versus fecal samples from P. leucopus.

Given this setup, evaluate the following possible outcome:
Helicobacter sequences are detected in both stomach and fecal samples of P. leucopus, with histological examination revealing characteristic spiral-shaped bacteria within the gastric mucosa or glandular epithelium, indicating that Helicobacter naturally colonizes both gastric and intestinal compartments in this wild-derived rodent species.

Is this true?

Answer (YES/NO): NO